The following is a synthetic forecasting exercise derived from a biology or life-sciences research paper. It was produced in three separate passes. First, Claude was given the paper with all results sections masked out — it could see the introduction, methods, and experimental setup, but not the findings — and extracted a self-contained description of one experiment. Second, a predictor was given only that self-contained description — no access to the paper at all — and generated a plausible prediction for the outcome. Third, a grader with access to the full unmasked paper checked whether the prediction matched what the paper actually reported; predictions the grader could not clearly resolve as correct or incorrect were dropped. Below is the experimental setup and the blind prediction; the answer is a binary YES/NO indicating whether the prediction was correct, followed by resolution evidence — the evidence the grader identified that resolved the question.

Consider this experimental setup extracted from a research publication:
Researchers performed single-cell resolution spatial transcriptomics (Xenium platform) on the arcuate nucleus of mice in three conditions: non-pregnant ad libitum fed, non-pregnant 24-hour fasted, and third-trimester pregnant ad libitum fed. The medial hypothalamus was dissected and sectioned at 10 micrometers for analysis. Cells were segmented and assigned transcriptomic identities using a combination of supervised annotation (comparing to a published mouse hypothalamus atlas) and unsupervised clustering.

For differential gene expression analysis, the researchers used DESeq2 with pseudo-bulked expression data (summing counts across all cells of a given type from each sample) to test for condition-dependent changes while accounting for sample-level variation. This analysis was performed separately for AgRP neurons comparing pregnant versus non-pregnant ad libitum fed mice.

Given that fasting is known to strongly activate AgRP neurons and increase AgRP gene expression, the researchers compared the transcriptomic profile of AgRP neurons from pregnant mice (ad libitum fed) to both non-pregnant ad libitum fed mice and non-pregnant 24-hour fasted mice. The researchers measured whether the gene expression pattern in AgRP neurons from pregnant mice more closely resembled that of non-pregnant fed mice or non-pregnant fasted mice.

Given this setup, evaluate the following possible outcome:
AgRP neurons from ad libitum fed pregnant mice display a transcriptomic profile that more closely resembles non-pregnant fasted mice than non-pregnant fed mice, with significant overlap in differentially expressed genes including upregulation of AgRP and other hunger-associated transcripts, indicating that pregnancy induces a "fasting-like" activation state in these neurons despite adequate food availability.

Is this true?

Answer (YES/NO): NO